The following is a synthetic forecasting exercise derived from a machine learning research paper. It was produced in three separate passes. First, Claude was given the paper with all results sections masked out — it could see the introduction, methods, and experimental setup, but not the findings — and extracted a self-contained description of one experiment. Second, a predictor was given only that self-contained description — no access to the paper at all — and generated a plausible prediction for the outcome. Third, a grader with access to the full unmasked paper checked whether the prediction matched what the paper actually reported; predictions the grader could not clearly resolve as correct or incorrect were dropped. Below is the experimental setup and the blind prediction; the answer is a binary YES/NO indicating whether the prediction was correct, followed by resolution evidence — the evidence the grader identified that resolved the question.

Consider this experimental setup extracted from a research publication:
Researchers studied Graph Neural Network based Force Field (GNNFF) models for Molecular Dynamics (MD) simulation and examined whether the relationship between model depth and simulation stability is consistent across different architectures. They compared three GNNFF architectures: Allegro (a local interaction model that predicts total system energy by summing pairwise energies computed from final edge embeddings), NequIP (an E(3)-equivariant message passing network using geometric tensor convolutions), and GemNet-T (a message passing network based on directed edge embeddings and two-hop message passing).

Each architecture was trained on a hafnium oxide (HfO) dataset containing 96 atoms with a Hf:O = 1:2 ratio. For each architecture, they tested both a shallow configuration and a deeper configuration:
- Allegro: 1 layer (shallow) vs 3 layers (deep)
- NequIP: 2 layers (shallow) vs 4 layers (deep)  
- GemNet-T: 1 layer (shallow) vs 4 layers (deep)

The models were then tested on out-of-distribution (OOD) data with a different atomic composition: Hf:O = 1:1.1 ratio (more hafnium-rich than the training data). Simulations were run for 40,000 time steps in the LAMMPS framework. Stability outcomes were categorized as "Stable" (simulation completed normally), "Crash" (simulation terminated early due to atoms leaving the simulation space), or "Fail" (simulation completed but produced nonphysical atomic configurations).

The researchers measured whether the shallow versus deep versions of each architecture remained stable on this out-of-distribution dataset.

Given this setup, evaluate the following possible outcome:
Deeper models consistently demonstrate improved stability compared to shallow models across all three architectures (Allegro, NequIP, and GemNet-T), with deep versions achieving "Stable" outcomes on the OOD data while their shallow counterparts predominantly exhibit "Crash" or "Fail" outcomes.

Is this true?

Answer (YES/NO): NO